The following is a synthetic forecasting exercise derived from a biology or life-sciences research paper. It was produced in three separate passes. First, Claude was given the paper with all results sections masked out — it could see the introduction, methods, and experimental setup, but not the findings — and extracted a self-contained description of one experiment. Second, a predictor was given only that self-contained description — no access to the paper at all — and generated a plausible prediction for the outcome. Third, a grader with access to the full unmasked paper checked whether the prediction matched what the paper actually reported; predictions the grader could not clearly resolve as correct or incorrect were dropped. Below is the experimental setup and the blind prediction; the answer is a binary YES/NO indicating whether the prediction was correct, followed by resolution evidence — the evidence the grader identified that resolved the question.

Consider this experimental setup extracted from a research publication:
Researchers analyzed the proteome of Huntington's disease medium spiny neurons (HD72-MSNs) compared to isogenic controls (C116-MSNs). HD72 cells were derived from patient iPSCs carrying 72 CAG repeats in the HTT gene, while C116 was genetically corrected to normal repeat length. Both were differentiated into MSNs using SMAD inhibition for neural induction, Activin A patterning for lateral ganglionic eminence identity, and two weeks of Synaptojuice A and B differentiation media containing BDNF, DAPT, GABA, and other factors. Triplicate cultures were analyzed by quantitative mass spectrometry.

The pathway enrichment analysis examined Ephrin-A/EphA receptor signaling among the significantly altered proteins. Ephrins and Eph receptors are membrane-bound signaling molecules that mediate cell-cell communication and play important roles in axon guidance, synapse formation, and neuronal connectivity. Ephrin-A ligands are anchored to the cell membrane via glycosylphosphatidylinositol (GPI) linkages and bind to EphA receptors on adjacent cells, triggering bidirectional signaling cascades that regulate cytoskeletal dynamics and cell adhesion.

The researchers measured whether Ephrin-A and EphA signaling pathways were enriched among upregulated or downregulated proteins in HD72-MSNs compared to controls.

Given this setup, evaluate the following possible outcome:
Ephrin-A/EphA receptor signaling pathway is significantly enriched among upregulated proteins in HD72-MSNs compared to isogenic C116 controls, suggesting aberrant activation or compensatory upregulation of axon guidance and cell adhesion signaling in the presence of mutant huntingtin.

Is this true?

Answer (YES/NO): NO